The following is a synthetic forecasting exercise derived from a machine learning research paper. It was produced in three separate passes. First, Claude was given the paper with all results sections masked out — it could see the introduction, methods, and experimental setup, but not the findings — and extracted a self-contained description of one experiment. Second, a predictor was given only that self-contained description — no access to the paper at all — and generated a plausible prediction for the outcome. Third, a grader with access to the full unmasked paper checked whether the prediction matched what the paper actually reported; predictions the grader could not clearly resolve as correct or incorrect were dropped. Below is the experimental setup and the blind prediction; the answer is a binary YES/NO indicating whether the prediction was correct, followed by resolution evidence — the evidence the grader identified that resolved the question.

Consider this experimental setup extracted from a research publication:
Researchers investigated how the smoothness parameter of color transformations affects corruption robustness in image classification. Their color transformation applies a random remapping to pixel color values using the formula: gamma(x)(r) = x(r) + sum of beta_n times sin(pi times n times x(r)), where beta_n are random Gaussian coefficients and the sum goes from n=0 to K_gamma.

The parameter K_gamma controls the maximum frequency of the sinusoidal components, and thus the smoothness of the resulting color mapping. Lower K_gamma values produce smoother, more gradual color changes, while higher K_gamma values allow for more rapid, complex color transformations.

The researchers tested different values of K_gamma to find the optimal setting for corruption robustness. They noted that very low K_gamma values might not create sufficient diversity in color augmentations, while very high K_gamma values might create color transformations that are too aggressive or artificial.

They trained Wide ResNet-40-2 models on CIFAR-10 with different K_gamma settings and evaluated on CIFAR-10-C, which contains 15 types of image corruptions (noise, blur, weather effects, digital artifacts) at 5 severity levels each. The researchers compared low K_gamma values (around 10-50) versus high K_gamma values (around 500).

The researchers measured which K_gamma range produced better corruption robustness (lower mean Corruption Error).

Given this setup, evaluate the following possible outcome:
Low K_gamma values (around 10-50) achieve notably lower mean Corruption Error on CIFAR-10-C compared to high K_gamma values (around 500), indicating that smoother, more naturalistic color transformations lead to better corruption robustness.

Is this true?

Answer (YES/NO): NO